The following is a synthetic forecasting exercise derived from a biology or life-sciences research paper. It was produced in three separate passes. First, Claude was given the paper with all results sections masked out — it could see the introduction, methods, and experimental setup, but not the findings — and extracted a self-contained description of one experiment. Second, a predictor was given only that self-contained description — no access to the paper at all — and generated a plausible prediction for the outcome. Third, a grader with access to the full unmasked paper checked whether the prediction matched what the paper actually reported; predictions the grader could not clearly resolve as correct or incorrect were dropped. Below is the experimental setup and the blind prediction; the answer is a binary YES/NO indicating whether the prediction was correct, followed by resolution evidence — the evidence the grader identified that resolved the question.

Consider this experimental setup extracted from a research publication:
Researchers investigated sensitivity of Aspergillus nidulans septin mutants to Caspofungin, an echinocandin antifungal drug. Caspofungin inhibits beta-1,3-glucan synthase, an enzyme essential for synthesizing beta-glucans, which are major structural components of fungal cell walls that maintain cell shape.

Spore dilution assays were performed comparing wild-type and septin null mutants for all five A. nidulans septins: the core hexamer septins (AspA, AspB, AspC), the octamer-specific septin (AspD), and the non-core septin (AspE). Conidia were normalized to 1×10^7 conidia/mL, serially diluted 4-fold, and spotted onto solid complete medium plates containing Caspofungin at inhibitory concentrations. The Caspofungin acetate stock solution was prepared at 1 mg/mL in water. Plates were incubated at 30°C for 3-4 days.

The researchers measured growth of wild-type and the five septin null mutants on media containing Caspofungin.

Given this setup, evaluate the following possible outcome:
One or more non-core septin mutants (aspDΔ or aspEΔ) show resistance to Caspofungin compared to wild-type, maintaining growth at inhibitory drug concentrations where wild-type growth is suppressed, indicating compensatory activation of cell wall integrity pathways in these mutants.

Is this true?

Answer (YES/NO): NO